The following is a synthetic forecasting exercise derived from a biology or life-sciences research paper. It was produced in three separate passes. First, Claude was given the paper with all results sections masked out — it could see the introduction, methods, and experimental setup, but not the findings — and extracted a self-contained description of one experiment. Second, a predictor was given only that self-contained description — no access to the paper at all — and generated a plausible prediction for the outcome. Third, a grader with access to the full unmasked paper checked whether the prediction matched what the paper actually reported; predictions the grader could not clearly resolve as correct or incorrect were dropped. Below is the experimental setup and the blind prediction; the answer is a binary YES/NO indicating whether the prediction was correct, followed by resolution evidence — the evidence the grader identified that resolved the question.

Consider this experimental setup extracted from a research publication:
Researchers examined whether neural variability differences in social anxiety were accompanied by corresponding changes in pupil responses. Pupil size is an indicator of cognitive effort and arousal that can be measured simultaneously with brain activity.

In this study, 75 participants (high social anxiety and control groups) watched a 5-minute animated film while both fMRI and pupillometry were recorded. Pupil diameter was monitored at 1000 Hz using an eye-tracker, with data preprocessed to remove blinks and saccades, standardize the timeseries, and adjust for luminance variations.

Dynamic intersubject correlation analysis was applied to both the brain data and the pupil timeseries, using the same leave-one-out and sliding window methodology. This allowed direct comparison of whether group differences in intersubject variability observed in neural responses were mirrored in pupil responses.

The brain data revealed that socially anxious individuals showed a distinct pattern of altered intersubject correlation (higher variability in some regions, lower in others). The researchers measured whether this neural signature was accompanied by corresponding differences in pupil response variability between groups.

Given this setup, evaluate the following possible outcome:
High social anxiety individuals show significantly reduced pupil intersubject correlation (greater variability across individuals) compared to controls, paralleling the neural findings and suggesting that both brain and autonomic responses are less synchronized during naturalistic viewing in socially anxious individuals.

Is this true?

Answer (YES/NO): NO